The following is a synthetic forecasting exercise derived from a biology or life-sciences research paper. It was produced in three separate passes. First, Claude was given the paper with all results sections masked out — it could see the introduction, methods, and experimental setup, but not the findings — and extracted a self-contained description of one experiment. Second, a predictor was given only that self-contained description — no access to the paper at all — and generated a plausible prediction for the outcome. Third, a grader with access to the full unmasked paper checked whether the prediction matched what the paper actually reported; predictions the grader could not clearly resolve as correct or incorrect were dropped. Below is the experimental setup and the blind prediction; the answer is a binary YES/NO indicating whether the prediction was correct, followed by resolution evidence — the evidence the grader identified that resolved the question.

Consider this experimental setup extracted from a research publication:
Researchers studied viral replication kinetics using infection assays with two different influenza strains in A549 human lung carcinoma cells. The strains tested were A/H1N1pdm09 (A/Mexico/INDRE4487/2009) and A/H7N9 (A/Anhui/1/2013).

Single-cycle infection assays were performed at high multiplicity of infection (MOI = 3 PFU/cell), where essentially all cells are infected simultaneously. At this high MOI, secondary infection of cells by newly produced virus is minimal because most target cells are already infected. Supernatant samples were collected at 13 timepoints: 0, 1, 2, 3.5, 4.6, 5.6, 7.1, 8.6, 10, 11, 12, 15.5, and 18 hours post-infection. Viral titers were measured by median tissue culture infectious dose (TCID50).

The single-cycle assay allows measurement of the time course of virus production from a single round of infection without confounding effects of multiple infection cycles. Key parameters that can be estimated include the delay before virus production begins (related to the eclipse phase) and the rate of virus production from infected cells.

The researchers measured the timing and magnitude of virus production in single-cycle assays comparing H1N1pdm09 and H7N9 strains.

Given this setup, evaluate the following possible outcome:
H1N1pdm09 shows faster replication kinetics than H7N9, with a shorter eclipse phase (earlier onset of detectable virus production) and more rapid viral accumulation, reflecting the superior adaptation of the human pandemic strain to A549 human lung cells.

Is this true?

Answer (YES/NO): NO